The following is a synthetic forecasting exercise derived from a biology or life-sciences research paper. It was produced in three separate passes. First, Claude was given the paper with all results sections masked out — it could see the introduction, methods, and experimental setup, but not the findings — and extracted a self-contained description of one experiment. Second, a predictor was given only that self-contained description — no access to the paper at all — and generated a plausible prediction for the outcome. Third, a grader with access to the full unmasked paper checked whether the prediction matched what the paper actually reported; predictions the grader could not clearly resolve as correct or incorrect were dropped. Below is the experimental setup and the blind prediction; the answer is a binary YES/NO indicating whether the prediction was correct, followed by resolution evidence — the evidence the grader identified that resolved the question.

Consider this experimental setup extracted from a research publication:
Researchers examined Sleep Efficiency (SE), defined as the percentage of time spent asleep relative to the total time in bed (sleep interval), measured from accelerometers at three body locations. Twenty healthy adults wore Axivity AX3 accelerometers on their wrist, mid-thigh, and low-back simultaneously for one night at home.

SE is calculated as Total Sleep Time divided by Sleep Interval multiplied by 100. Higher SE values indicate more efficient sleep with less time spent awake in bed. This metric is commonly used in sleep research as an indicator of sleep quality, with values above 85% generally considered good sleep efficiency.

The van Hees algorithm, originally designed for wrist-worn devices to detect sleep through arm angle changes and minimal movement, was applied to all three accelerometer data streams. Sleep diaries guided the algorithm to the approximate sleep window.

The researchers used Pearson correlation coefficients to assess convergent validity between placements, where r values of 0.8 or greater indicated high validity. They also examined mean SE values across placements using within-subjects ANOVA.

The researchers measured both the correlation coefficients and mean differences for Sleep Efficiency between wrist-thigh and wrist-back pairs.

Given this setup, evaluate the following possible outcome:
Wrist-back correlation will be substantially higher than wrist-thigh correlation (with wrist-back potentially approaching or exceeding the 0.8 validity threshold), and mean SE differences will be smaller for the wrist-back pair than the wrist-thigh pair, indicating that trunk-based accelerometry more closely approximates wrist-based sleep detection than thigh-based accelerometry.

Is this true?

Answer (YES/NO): NO